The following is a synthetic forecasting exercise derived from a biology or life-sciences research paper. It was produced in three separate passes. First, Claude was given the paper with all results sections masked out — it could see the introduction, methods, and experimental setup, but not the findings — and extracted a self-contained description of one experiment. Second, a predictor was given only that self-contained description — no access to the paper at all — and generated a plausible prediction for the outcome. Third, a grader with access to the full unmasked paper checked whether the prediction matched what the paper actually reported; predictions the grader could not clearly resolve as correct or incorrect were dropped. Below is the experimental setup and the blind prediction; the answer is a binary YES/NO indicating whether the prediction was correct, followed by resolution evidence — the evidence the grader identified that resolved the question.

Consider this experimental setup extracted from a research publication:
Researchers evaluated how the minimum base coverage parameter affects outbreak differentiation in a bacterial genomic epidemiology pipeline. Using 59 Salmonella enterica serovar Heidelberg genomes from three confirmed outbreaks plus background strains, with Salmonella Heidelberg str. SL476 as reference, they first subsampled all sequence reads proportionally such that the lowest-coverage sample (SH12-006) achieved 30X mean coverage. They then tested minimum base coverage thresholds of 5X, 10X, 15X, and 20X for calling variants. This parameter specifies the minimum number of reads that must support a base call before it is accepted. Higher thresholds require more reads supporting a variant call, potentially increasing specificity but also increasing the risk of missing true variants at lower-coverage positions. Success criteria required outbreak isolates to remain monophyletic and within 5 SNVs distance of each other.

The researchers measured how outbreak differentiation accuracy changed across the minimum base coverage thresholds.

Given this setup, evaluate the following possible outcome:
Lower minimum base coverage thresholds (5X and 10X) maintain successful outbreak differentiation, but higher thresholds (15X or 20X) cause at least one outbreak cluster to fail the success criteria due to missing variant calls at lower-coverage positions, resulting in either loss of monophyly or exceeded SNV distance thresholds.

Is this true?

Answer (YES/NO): NO